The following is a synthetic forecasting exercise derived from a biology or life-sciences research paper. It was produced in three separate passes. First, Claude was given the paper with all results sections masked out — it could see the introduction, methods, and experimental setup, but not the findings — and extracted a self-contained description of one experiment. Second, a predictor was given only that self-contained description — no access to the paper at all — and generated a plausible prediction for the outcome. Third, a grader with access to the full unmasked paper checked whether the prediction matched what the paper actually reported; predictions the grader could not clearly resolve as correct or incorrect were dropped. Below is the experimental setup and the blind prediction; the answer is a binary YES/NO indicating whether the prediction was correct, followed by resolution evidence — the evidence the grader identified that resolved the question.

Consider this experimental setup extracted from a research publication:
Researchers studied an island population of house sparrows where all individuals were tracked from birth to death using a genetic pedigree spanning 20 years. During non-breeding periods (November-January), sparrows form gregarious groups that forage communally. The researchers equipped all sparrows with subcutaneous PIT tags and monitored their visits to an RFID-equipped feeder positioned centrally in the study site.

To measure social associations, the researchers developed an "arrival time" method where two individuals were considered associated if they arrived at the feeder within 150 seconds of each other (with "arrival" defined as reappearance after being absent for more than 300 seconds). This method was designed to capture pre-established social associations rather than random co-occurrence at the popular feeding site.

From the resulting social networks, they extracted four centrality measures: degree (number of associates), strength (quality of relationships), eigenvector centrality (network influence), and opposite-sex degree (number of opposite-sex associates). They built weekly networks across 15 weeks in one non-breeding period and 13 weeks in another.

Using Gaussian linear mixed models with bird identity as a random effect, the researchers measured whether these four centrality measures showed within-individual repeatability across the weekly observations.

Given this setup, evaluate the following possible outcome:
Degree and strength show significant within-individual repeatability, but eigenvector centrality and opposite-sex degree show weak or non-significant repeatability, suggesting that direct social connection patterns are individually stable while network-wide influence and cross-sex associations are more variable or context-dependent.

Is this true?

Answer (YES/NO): NO